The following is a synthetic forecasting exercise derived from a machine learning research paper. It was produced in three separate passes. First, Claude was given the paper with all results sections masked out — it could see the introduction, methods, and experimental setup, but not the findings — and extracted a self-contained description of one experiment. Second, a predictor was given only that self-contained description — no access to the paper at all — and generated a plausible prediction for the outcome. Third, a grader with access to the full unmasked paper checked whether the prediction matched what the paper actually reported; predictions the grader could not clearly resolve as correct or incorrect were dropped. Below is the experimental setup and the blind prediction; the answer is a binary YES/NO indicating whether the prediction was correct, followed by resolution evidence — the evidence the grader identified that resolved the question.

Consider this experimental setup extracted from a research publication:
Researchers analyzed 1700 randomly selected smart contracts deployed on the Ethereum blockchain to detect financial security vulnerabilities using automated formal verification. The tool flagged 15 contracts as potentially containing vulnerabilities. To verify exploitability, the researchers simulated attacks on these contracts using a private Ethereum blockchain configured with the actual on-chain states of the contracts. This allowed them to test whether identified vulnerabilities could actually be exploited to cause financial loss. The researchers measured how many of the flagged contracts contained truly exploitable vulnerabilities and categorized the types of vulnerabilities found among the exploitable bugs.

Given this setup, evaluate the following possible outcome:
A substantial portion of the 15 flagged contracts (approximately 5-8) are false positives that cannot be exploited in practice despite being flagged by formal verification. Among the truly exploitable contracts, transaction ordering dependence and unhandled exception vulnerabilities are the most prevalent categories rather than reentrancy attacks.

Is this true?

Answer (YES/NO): NO